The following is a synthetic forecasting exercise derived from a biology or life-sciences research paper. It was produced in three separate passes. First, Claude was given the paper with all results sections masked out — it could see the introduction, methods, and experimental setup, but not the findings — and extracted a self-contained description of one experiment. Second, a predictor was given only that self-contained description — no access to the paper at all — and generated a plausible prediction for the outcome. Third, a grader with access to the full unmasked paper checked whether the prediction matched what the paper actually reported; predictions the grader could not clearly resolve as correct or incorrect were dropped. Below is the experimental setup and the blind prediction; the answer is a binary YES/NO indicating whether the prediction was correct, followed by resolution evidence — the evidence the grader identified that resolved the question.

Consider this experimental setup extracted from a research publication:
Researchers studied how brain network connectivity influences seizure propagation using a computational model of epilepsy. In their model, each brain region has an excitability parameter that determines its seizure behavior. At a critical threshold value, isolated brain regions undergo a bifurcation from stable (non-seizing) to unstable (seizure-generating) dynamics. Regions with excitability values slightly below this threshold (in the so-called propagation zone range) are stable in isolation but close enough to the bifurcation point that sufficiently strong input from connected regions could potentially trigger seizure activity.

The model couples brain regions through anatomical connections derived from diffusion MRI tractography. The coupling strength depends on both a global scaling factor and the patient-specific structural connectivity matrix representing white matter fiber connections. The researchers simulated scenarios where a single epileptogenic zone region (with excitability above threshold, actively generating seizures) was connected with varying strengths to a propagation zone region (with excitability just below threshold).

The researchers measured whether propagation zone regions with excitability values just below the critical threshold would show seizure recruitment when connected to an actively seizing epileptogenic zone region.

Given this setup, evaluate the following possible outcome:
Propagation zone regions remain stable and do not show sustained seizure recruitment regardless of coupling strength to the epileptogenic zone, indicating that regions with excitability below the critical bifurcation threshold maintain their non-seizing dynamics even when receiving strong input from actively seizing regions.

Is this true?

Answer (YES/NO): NO